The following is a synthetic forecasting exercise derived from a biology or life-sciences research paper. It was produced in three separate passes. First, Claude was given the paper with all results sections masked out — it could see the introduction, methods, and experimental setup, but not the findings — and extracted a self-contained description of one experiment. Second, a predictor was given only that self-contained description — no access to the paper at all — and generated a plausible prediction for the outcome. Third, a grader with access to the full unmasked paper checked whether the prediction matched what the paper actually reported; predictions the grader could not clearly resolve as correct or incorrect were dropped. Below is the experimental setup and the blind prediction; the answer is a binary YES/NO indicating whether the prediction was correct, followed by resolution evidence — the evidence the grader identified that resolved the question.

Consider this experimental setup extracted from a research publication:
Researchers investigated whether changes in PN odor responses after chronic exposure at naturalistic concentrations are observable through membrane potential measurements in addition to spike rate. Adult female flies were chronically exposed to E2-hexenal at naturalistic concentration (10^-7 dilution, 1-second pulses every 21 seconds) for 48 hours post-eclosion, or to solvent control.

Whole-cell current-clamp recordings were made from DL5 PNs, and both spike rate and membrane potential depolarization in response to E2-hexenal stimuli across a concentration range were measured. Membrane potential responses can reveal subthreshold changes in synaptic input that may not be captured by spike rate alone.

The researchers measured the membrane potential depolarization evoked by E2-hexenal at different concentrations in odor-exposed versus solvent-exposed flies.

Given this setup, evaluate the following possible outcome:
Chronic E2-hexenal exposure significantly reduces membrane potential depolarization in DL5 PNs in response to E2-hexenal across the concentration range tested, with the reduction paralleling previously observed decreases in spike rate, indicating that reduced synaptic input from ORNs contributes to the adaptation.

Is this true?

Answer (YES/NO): NO